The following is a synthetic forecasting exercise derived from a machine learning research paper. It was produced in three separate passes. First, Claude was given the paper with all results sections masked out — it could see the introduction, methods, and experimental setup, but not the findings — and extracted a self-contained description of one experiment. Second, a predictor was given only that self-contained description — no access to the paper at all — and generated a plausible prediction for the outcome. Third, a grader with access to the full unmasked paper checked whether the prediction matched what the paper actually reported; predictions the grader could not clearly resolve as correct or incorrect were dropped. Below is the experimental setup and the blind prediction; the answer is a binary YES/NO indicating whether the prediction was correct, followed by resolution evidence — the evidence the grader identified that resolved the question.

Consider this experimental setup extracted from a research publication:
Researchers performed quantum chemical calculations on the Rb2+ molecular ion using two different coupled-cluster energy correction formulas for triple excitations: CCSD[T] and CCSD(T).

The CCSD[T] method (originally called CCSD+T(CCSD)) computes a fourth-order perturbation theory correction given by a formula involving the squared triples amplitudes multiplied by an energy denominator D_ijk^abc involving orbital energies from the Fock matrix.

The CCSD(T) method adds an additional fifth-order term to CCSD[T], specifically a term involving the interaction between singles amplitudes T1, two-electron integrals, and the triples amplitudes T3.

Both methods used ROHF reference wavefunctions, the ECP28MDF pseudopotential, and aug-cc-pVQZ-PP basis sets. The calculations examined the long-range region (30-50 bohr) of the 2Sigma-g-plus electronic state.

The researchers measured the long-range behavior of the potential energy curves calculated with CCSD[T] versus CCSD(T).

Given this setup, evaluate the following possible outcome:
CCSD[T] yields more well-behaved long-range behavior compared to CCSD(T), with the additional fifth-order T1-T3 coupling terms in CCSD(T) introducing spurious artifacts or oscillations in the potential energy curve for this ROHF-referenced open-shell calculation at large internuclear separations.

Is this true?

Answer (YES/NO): NO